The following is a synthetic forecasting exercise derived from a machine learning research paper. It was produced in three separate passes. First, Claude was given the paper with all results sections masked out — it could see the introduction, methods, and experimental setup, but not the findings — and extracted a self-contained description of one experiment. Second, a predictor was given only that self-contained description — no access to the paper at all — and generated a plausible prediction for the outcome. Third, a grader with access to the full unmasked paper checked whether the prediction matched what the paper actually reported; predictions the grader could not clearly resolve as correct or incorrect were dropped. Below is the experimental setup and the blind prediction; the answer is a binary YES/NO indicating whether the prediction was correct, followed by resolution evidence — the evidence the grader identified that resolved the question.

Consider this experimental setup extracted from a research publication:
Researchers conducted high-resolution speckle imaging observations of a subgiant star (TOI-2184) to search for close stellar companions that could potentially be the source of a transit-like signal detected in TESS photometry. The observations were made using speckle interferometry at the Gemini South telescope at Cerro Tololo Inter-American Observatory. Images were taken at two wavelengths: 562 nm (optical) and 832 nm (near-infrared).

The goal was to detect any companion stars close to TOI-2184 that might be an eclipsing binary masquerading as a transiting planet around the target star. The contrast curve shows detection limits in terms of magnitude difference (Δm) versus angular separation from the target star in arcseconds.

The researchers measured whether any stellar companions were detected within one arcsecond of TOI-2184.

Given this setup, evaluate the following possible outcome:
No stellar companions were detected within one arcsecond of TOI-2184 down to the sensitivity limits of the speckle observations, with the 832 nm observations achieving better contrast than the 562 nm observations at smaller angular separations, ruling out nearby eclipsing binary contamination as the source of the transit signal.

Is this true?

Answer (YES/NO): YES